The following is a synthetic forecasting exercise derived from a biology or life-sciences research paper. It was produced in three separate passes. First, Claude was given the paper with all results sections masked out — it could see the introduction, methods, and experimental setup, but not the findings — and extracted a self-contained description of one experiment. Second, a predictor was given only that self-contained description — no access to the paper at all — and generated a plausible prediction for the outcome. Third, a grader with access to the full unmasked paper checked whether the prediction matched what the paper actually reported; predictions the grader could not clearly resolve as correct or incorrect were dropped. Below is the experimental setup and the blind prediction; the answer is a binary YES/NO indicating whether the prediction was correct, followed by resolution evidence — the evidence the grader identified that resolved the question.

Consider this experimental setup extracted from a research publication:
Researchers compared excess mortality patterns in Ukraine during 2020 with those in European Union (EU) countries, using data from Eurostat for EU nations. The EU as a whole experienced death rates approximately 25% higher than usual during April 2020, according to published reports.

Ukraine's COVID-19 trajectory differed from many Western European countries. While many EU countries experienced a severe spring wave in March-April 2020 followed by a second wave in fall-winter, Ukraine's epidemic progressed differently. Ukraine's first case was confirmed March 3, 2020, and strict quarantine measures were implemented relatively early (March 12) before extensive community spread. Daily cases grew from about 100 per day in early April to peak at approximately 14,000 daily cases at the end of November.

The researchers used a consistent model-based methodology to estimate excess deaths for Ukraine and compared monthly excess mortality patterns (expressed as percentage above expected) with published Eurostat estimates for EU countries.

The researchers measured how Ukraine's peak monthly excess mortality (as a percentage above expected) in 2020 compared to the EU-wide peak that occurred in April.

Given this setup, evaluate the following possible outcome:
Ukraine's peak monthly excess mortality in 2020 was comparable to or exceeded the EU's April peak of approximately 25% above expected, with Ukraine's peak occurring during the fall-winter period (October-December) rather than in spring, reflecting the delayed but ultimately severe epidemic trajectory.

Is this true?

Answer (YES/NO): YES